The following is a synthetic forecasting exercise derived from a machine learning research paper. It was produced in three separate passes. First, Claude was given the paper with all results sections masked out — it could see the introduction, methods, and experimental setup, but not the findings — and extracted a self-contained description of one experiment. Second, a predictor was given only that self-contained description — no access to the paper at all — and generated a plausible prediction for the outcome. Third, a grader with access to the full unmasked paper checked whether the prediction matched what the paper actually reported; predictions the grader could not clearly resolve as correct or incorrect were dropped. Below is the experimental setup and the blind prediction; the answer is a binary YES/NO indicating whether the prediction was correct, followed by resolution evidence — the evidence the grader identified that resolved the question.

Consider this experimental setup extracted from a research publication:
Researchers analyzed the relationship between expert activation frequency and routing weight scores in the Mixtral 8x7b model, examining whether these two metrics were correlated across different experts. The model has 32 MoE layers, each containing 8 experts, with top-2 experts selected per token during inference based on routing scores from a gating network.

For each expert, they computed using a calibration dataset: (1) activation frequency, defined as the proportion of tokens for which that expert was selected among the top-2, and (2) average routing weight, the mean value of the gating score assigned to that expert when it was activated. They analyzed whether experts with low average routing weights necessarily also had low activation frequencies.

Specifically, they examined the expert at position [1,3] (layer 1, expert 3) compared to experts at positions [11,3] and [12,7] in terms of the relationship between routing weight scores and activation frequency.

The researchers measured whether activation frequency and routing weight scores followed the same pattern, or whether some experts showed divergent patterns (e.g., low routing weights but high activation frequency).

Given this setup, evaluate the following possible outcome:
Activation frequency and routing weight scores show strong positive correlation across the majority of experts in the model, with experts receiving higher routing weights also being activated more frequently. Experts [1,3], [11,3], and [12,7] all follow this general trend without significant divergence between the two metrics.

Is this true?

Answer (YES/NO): NO